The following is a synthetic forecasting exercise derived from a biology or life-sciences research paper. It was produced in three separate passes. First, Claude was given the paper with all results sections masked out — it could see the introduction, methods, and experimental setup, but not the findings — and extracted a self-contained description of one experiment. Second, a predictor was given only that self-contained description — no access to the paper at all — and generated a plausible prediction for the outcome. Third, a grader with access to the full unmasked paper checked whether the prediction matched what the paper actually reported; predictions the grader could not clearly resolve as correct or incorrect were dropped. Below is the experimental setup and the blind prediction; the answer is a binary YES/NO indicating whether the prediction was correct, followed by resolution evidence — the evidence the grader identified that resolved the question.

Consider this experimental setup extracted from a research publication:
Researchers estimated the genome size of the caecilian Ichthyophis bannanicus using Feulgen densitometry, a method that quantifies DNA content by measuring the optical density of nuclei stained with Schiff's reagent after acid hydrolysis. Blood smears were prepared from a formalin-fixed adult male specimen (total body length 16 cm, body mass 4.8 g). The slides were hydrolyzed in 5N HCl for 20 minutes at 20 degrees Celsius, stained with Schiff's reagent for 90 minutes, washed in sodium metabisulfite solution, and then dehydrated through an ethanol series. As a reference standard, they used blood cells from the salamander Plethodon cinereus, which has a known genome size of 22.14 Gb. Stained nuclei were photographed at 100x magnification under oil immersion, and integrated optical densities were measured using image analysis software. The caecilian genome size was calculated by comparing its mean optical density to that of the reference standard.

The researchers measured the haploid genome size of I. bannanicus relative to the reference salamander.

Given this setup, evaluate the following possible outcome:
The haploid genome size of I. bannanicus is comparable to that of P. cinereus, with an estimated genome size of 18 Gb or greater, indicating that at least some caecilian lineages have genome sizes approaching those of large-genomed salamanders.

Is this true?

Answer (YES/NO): NO